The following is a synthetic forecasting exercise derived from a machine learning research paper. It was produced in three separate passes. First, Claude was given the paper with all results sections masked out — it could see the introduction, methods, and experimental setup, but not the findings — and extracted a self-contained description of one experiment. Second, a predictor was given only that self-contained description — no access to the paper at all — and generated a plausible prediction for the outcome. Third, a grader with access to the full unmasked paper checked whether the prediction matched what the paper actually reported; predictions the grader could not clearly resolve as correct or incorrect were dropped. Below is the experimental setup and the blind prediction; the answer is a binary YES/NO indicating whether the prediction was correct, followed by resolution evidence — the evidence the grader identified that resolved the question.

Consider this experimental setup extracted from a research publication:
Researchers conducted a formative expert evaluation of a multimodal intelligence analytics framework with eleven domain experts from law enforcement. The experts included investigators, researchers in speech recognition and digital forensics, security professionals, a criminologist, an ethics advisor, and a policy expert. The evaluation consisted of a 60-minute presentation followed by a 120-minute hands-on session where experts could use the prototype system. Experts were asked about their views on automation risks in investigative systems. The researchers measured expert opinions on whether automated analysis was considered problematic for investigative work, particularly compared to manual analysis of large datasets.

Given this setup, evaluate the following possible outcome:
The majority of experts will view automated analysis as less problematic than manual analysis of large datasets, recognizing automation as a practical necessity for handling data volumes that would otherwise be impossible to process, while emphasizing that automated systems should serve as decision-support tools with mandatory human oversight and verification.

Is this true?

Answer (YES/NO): YES